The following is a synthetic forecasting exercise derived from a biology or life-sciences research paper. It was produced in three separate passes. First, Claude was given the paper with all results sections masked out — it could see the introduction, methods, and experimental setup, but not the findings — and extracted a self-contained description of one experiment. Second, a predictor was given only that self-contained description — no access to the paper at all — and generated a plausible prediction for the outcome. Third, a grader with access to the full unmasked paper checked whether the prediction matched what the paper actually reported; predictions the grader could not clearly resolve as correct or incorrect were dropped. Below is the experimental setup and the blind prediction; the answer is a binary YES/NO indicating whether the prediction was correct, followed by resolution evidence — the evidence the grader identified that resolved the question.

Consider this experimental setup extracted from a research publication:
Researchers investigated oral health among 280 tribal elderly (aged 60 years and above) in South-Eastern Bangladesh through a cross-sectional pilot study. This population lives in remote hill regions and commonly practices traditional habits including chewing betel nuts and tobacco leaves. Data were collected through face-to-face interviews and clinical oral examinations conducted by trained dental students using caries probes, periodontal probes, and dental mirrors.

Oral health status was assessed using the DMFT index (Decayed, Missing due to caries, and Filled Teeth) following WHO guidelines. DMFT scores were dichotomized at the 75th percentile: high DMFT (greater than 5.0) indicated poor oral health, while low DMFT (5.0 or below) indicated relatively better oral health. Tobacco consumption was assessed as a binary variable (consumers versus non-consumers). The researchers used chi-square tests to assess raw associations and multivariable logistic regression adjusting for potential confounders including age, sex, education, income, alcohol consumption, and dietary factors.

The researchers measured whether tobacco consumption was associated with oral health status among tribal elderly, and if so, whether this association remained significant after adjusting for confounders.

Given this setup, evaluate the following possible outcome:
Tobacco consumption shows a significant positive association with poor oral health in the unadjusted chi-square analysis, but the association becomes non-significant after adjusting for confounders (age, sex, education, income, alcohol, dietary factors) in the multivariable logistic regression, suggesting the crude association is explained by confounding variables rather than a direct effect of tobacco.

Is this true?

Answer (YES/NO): NO